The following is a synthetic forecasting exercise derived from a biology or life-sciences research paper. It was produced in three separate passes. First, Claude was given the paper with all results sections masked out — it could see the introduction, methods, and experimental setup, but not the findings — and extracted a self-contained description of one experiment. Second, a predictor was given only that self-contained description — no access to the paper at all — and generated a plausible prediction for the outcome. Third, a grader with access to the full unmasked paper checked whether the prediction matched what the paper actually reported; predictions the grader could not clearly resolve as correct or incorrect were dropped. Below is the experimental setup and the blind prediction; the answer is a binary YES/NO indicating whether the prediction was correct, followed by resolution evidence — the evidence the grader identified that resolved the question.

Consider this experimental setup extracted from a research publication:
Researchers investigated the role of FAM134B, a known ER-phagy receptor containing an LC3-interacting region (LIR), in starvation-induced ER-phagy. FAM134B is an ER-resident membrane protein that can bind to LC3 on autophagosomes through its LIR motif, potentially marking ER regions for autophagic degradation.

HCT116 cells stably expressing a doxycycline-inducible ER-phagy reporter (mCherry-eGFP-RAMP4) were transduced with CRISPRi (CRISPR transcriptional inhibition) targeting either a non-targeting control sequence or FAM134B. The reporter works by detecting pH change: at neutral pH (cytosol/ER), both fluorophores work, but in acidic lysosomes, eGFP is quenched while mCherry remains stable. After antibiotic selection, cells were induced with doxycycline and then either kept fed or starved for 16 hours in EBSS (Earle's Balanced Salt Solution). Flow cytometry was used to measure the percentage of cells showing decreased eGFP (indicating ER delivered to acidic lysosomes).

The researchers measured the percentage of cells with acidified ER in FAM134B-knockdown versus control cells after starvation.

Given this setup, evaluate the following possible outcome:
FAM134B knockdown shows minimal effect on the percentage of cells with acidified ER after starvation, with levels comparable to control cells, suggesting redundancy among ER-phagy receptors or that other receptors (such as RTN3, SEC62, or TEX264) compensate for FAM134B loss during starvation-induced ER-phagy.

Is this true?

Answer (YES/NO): NO